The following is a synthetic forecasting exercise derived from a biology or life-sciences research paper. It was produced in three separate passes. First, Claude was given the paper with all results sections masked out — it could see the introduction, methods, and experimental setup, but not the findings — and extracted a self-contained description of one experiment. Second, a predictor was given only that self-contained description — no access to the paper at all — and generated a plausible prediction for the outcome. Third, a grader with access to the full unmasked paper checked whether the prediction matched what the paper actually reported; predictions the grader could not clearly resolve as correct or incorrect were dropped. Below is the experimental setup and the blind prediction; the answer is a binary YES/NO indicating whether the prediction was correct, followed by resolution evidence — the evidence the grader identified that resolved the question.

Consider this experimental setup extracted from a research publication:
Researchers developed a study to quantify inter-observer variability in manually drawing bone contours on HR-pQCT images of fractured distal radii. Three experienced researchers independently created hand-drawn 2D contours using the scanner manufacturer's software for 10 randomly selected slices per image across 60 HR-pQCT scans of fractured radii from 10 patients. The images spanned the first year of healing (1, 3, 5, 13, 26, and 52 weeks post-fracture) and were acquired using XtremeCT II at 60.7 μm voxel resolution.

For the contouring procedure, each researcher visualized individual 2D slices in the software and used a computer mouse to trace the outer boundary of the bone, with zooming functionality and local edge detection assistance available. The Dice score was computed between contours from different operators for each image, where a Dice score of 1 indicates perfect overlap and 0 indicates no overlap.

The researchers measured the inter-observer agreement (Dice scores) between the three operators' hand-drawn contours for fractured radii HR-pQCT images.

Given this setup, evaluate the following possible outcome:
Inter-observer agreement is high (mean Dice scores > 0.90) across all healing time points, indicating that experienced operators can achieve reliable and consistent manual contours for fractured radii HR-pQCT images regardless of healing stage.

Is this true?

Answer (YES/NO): YES